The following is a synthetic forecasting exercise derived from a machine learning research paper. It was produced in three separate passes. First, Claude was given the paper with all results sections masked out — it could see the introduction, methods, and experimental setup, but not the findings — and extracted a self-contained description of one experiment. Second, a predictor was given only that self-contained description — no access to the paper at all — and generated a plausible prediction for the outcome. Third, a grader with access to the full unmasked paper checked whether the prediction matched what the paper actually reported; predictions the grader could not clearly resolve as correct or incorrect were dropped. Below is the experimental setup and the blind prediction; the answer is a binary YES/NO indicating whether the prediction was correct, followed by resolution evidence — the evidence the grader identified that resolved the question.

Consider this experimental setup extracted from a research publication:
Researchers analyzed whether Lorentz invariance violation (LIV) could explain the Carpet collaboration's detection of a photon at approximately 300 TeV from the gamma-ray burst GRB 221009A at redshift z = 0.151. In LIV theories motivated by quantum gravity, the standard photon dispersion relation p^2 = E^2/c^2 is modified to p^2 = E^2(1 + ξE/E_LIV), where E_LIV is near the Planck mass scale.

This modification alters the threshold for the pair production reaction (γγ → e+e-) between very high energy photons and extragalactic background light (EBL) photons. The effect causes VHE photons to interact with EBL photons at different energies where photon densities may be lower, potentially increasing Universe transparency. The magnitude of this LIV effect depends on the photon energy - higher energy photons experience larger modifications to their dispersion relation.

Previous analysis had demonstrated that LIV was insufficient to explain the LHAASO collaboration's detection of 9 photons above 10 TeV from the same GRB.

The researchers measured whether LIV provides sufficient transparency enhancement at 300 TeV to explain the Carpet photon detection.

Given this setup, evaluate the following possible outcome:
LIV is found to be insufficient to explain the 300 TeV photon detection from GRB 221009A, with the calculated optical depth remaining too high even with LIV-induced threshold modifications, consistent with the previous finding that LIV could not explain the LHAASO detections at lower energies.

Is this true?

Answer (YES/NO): NO